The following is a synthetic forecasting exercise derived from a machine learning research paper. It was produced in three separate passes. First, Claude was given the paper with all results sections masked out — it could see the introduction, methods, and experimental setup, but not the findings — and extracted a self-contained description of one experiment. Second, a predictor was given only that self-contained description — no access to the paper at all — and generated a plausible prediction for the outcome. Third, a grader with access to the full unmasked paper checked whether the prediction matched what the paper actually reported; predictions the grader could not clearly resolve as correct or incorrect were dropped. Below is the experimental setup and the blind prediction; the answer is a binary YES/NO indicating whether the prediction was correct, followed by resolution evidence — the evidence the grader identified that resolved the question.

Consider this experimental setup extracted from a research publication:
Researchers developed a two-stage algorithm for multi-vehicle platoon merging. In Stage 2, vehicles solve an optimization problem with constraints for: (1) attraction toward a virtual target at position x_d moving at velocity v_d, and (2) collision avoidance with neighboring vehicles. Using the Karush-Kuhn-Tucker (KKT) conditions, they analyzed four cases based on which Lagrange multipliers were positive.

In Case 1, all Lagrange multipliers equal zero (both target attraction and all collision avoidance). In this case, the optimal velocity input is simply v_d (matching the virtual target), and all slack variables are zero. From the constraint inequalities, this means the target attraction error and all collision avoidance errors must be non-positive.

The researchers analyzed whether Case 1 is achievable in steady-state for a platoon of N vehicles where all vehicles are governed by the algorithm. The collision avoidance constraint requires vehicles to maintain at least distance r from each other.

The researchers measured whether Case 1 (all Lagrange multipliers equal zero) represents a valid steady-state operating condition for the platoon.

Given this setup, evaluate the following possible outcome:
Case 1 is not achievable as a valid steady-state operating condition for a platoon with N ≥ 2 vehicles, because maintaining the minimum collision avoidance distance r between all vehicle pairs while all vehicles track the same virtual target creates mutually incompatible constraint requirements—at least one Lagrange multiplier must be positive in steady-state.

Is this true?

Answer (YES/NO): YES